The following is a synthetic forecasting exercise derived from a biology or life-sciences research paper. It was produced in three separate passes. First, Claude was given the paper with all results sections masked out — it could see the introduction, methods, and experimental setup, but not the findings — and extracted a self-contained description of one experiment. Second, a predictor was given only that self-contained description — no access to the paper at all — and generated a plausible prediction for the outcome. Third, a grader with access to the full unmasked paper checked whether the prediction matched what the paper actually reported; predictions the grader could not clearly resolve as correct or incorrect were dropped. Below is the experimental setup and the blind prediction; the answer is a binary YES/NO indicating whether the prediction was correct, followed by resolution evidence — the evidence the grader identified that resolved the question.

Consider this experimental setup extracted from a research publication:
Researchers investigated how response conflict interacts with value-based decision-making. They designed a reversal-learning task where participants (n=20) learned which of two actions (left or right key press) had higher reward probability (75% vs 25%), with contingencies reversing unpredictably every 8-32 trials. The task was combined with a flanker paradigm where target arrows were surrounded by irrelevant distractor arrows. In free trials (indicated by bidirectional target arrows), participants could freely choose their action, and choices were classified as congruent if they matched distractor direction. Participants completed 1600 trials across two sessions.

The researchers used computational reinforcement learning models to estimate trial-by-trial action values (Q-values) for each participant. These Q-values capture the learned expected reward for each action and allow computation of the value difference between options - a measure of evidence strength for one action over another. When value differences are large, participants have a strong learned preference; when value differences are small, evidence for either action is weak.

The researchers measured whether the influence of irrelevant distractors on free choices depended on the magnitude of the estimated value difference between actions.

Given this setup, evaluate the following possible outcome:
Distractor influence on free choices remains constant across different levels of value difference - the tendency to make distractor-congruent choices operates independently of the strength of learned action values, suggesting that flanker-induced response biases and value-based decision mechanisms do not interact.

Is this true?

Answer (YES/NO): NO